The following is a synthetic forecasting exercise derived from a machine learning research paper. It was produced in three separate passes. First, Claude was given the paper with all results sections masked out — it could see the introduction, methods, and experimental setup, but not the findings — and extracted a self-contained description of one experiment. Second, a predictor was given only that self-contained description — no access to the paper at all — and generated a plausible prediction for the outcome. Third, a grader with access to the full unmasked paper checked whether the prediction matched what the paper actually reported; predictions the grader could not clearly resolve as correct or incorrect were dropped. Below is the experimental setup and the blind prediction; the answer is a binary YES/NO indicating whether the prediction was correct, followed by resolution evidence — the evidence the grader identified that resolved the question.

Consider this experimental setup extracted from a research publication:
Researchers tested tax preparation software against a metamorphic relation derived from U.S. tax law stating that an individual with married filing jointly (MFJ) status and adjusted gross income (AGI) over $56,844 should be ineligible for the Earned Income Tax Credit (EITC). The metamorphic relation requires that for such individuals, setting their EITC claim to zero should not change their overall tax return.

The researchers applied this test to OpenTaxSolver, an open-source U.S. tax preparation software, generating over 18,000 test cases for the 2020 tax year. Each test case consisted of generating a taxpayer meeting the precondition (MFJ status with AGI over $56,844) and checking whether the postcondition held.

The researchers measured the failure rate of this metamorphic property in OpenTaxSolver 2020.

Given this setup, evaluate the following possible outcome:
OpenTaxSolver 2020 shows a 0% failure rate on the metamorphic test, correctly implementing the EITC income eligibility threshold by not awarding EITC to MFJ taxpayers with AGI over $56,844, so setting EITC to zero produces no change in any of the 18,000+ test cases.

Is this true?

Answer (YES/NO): NO